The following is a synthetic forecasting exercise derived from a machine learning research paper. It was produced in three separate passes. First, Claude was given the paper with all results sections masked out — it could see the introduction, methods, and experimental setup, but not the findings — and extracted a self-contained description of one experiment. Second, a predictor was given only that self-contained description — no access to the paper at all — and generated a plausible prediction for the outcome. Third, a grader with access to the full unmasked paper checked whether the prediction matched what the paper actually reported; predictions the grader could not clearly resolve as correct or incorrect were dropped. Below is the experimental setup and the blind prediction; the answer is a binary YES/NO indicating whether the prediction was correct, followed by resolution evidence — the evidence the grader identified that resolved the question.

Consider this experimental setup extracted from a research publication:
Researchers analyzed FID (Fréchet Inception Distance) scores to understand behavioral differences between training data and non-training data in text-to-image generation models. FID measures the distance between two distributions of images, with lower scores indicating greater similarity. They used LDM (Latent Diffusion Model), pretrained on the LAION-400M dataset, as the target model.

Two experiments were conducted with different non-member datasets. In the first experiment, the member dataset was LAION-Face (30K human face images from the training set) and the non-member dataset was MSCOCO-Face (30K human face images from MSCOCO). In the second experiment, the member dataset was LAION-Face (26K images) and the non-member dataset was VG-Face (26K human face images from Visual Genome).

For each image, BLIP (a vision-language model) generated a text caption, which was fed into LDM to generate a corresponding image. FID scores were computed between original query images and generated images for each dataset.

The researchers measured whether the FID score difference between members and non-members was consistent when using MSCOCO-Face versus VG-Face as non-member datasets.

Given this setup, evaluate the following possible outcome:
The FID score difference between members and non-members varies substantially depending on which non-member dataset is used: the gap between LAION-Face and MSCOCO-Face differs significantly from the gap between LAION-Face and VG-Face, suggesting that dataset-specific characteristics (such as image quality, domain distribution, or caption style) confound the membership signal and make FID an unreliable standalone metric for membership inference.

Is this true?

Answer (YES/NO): NO